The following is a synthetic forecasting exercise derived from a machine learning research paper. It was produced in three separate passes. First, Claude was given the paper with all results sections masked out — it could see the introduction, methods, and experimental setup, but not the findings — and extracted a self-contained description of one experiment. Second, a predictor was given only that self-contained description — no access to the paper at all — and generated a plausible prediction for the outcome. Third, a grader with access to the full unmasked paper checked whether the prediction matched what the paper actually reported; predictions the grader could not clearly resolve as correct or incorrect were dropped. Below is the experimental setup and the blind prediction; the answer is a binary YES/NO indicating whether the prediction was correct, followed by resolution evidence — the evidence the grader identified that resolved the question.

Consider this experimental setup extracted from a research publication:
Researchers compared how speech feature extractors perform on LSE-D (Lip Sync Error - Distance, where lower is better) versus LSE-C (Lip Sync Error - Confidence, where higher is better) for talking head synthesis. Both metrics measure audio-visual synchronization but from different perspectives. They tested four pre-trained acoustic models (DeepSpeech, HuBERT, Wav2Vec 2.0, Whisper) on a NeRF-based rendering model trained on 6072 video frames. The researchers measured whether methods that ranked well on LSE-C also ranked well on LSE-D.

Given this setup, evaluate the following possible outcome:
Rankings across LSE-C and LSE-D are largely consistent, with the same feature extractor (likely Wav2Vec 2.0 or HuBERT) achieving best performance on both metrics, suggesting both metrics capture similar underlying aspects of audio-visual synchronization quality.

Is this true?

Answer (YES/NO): YES